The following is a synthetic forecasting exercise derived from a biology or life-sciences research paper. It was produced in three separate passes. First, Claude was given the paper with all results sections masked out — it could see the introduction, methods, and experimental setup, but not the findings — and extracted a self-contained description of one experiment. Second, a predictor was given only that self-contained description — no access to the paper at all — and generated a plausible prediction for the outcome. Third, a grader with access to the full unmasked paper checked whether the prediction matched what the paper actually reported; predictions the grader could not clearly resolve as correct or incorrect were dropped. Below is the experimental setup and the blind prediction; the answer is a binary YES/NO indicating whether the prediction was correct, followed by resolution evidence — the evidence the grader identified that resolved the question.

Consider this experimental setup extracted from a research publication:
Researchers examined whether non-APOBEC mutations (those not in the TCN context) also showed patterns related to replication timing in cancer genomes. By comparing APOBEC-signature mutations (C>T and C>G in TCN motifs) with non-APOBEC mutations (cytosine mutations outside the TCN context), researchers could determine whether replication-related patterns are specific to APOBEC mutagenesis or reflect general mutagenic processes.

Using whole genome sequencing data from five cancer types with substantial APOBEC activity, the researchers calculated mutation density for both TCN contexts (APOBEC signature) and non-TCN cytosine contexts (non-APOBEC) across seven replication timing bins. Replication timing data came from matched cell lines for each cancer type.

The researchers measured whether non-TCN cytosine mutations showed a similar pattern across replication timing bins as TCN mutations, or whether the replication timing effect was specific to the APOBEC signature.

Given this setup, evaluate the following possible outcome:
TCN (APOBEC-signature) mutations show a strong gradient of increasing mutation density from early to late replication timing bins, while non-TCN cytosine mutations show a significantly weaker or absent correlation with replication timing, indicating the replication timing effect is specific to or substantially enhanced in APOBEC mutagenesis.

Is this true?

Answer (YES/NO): NO